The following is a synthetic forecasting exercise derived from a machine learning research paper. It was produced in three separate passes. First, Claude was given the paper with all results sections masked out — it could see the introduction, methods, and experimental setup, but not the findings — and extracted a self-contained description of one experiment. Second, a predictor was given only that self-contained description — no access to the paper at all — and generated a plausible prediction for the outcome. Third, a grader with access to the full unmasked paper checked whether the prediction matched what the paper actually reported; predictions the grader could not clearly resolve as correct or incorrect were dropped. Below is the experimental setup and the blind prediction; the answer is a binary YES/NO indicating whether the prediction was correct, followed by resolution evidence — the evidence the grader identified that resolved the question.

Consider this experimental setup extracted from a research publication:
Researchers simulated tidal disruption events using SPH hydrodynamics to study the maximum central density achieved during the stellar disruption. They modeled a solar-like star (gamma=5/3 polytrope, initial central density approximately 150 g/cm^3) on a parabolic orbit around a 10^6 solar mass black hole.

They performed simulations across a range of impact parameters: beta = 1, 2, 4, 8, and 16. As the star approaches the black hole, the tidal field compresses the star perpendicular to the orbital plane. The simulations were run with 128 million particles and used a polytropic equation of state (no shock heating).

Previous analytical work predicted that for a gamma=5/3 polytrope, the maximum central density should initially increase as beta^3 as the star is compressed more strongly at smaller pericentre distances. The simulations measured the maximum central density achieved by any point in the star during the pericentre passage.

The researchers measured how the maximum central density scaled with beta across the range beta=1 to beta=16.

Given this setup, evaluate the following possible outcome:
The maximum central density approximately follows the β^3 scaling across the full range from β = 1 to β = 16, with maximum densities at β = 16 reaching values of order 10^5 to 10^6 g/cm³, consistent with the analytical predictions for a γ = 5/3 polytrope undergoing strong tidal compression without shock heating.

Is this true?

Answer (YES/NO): NO